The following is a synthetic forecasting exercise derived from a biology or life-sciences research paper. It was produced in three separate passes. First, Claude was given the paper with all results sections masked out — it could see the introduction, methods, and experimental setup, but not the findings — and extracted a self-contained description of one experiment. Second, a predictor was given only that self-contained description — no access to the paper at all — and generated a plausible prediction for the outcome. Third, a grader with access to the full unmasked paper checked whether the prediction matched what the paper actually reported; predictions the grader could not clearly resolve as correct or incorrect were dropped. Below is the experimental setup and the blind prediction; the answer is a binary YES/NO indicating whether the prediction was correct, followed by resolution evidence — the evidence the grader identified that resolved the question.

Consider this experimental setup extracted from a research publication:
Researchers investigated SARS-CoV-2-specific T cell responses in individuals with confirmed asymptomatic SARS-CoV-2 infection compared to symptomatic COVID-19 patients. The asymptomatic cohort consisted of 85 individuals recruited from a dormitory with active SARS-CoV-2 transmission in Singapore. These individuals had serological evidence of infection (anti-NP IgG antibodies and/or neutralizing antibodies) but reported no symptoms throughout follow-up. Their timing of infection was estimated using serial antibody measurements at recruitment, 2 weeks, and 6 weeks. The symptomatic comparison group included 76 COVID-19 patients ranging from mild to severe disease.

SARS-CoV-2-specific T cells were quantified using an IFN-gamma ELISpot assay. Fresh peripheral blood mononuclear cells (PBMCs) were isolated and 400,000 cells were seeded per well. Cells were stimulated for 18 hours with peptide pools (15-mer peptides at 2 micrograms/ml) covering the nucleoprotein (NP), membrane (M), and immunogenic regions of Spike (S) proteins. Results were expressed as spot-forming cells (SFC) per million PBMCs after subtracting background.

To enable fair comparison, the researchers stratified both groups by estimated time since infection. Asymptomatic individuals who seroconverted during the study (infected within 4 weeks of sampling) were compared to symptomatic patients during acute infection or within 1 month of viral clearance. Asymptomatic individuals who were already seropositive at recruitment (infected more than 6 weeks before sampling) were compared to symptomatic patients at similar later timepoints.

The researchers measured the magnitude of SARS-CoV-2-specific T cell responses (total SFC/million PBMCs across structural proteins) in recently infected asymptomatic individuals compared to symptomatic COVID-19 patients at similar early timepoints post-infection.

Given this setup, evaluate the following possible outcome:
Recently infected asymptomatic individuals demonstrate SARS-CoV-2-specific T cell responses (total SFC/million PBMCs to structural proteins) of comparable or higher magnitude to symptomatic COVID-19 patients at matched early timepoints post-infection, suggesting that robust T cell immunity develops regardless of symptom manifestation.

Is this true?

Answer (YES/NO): YES